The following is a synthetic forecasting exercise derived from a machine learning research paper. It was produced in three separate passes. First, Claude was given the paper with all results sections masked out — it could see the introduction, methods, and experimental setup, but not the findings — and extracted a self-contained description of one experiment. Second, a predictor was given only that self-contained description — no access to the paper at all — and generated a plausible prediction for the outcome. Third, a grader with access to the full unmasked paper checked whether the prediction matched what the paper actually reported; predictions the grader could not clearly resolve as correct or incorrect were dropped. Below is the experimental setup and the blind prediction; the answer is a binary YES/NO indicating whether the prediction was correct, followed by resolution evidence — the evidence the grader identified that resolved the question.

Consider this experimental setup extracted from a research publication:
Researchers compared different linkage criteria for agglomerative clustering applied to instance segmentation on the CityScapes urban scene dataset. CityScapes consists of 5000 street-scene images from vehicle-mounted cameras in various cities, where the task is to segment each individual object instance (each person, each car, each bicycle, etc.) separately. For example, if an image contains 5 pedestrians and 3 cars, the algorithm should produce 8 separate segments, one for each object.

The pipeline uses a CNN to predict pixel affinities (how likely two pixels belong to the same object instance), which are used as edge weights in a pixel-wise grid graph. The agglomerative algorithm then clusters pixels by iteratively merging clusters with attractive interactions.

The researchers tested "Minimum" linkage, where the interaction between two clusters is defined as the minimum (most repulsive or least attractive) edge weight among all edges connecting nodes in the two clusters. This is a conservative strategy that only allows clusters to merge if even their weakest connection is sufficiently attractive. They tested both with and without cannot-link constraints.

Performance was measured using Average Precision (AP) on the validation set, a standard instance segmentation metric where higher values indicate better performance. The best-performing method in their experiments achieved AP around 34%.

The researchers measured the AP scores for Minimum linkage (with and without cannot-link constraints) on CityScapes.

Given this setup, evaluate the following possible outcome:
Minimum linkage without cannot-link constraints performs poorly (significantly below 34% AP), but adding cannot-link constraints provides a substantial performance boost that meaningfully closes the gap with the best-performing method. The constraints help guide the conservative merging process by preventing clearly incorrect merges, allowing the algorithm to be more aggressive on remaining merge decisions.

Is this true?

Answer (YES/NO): NO